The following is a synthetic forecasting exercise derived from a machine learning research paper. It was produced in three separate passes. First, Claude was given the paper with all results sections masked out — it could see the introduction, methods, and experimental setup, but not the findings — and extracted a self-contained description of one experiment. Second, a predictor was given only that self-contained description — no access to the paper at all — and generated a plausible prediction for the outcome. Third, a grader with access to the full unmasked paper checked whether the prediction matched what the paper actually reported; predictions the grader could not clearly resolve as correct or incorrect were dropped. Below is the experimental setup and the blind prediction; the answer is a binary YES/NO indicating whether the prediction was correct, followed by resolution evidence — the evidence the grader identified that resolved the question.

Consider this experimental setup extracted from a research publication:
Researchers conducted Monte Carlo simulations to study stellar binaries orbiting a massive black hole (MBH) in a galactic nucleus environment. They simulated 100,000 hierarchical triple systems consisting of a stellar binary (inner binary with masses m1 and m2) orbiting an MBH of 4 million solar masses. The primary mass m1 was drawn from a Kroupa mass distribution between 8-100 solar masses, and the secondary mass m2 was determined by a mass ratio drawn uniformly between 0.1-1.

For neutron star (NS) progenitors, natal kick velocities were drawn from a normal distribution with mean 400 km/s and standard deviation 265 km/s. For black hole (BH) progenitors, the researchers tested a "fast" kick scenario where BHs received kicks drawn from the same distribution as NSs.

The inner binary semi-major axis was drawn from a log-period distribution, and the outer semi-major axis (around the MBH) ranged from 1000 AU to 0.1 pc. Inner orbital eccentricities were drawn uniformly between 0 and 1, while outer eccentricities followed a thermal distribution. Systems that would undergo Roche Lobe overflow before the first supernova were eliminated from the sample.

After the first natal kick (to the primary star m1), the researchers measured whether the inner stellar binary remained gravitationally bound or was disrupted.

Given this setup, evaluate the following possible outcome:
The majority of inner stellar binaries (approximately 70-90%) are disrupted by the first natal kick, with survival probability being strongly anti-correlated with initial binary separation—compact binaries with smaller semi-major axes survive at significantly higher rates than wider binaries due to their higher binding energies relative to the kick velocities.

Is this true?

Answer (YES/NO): YES